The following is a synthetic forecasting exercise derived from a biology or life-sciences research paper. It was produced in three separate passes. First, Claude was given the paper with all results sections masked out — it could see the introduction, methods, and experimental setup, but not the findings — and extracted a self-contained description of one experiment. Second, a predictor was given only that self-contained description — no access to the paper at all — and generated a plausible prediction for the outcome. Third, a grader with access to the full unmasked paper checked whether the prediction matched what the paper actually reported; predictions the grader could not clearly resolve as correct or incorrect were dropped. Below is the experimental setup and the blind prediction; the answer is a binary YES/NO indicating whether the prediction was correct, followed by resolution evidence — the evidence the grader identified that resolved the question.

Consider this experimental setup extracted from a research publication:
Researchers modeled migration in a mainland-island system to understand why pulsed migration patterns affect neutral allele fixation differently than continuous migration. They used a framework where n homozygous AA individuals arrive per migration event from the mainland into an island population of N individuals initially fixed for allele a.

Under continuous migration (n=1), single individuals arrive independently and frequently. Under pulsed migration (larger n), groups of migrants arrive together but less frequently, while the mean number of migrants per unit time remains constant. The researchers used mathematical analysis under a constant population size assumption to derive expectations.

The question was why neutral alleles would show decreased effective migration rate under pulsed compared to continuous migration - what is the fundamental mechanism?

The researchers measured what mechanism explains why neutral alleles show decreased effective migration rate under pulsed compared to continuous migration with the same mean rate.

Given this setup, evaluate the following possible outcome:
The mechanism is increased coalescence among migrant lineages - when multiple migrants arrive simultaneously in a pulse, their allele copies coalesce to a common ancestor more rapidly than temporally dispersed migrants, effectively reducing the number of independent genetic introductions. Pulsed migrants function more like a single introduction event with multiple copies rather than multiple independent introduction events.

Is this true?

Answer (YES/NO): NO